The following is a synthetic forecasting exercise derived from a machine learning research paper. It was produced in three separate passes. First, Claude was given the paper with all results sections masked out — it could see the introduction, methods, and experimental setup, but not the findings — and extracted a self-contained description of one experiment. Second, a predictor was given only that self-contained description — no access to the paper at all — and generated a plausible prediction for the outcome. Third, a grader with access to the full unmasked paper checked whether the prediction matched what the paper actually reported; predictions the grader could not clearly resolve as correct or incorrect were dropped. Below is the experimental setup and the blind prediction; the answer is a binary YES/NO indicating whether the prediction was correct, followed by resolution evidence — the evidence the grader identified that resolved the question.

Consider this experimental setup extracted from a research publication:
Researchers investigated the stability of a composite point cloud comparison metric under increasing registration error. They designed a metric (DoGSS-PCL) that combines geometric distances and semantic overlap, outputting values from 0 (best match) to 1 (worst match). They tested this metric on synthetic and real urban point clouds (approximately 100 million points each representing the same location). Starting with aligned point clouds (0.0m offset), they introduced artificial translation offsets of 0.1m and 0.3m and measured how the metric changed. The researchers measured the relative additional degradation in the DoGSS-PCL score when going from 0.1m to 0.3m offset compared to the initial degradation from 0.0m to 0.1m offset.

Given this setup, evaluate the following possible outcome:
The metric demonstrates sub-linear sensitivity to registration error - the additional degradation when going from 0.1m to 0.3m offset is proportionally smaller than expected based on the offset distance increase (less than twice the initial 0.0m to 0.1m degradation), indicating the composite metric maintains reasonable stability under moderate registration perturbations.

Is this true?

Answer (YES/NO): YES